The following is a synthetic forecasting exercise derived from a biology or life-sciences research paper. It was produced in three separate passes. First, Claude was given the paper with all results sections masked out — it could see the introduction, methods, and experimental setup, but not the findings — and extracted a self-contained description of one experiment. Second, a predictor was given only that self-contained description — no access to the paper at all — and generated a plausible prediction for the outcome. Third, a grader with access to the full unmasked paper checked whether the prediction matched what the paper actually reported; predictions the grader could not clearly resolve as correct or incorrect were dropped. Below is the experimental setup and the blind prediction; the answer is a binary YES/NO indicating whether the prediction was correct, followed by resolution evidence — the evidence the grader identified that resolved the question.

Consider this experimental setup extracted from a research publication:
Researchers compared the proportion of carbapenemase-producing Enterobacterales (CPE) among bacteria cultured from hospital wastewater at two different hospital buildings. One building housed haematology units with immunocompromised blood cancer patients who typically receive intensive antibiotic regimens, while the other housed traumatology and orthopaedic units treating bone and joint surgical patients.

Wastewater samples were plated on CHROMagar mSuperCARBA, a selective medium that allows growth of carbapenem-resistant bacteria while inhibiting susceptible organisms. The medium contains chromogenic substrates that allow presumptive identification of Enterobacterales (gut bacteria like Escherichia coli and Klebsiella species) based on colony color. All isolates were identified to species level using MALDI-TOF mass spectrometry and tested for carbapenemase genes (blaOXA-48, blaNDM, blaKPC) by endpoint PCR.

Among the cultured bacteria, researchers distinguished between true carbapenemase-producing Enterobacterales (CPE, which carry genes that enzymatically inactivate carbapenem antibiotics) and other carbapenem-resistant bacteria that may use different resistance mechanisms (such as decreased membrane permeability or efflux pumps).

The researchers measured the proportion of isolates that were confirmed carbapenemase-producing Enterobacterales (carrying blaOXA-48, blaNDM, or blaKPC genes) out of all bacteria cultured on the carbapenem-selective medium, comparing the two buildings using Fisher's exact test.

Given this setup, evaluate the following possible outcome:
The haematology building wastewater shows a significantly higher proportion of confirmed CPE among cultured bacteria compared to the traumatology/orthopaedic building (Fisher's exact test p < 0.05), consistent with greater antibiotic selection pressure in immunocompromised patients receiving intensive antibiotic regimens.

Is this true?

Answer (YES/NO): YES